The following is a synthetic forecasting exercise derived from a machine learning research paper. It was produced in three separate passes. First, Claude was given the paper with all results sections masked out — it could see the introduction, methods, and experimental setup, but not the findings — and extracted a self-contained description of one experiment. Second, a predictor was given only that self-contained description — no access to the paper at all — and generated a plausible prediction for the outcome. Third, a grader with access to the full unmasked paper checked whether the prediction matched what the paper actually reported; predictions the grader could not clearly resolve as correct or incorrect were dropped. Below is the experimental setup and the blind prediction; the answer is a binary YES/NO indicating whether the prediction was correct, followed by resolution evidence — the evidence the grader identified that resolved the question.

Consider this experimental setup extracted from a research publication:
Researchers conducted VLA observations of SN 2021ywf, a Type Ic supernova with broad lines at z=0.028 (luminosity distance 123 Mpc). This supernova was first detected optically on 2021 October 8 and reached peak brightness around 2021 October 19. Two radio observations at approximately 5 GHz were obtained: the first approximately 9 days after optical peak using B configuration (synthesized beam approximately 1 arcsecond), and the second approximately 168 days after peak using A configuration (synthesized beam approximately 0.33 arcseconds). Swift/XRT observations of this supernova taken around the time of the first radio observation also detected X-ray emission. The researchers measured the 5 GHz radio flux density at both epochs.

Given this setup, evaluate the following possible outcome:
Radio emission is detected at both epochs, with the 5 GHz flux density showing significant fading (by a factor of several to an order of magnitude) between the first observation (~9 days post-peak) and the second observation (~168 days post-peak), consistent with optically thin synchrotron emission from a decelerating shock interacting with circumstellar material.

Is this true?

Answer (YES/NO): YES